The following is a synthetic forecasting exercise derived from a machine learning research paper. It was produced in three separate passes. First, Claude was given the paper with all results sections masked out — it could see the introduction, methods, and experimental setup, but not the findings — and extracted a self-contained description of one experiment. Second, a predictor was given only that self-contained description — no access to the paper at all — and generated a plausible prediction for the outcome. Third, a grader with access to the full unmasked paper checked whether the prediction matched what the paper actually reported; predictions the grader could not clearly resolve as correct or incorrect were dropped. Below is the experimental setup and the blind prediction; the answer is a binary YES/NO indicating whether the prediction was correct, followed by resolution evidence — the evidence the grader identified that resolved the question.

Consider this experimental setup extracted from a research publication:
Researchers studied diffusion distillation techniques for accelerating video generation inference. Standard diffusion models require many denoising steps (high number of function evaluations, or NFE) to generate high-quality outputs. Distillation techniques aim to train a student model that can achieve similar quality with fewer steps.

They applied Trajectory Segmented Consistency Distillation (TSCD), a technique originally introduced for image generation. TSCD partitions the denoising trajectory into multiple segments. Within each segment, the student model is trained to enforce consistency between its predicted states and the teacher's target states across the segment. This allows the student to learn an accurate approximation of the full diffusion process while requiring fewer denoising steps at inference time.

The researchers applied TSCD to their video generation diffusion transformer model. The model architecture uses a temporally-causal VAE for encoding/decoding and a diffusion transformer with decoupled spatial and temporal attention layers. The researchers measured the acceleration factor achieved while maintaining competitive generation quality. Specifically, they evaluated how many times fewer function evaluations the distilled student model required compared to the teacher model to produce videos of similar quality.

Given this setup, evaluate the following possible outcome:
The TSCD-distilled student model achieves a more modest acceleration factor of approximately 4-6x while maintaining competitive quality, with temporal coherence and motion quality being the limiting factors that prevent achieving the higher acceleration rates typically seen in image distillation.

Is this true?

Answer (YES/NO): YES